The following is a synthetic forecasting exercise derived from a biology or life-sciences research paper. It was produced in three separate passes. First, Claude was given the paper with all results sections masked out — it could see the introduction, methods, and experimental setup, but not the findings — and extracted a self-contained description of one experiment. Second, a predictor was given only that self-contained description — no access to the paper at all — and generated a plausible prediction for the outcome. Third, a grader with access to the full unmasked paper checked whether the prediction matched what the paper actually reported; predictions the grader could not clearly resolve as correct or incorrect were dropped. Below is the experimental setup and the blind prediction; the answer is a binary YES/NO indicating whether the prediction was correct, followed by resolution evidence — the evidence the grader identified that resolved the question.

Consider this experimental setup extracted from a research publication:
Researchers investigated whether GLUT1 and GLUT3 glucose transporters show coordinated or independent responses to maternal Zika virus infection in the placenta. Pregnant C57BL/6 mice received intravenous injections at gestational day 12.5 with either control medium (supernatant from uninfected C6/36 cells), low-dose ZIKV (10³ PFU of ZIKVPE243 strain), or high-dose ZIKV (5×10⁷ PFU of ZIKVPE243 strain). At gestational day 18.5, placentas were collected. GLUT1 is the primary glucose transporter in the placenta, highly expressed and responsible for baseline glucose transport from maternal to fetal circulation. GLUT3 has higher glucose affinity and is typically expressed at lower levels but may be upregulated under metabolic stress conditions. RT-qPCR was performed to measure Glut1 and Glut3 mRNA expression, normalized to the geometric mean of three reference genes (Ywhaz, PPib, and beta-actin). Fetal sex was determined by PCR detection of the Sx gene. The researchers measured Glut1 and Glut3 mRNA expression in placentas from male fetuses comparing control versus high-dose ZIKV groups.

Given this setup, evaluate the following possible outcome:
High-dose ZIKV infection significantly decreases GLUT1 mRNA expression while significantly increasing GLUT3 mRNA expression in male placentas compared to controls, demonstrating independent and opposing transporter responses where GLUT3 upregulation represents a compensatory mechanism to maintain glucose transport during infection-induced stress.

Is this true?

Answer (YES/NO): NO